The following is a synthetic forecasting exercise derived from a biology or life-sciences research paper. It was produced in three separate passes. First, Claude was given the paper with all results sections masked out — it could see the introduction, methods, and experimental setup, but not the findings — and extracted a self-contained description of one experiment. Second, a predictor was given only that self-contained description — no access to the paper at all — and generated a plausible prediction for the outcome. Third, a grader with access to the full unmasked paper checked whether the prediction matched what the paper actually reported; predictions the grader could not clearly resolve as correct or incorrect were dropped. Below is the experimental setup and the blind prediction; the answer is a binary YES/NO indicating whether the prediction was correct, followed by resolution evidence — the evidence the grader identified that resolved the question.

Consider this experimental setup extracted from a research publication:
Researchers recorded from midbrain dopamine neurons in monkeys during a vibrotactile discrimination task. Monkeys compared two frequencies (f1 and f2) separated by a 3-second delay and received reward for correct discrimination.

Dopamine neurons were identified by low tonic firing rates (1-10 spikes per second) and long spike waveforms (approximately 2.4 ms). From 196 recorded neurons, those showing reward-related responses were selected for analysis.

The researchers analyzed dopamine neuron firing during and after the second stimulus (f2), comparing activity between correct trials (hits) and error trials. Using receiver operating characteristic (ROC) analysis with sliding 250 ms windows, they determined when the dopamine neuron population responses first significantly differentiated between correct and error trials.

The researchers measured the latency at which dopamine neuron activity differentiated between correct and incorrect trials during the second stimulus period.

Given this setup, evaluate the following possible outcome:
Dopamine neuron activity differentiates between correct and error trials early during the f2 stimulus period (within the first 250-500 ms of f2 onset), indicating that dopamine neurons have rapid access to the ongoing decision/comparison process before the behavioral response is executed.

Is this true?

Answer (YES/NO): YES